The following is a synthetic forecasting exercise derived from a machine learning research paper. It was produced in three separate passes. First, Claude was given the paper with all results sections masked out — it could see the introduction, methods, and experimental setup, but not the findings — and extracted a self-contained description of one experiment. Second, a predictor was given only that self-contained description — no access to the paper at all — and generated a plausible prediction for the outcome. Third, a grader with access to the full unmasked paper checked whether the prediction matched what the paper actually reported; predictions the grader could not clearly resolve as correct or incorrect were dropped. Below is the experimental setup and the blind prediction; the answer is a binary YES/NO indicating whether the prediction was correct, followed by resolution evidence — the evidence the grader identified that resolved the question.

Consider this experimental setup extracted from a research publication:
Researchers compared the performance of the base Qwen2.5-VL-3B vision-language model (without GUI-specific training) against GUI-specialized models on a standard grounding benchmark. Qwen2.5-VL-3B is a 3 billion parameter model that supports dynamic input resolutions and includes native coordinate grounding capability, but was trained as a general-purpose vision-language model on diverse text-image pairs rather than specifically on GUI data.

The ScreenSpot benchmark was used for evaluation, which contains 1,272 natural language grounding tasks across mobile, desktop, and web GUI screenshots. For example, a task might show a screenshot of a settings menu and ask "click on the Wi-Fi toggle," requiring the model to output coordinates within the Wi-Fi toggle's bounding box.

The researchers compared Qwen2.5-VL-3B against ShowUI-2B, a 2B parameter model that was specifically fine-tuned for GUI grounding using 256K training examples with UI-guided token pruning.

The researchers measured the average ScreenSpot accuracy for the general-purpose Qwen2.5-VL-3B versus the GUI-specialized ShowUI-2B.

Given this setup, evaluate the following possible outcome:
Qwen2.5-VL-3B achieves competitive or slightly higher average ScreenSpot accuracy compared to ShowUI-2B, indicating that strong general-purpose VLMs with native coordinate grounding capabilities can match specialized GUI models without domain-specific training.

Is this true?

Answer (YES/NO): NO